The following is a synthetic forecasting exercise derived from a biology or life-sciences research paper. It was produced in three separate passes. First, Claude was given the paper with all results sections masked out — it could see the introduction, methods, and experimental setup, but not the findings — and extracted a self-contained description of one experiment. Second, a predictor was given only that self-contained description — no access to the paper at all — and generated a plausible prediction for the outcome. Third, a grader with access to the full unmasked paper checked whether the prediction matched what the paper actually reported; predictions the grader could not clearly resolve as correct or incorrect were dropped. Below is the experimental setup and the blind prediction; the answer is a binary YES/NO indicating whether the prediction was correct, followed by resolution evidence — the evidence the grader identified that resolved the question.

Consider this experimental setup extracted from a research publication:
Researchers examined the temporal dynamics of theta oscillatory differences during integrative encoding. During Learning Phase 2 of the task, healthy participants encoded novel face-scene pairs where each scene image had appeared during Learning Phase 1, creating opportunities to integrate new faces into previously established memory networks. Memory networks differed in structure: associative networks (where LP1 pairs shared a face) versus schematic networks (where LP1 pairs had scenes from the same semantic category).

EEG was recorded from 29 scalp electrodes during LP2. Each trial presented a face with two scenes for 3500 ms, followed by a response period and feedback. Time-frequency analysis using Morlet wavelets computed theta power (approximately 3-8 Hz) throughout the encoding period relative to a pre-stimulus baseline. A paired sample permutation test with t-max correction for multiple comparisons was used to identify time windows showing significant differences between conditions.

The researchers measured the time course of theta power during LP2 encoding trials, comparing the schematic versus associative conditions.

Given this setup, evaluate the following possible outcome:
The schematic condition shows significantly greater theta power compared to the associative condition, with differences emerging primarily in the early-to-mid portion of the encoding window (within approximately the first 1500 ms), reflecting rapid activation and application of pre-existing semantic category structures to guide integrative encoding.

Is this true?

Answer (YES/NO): NO